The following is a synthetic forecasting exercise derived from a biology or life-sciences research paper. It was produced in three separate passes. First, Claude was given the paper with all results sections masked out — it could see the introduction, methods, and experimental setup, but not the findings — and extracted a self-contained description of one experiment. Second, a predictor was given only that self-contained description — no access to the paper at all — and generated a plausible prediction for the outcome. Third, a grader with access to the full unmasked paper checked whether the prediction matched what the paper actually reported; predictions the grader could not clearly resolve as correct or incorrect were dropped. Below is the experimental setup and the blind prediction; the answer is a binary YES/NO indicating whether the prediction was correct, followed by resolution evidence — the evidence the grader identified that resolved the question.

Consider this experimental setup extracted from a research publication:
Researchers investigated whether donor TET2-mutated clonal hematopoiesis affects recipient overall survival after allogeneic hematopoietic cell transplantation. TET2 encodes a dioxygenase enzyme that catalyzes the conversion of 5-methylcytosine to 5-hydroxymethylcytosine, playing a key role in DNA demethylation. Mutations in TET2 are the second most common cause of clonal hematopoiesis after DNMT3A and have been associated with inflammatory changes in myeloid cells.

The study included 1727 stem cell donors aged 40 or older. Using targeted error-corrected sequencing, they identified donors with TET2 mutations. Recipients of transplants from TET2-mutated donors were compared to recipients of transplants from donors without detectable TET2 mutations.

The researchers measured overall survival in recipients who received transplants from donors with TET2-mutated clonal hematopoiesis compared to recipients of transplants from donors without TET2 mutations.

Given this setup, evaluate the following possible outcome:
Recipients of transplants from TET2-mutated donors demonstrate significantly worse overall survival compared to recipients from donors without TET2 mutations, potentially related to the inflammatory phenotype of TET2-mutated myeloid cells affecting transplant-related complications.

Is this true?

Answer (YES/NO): NO